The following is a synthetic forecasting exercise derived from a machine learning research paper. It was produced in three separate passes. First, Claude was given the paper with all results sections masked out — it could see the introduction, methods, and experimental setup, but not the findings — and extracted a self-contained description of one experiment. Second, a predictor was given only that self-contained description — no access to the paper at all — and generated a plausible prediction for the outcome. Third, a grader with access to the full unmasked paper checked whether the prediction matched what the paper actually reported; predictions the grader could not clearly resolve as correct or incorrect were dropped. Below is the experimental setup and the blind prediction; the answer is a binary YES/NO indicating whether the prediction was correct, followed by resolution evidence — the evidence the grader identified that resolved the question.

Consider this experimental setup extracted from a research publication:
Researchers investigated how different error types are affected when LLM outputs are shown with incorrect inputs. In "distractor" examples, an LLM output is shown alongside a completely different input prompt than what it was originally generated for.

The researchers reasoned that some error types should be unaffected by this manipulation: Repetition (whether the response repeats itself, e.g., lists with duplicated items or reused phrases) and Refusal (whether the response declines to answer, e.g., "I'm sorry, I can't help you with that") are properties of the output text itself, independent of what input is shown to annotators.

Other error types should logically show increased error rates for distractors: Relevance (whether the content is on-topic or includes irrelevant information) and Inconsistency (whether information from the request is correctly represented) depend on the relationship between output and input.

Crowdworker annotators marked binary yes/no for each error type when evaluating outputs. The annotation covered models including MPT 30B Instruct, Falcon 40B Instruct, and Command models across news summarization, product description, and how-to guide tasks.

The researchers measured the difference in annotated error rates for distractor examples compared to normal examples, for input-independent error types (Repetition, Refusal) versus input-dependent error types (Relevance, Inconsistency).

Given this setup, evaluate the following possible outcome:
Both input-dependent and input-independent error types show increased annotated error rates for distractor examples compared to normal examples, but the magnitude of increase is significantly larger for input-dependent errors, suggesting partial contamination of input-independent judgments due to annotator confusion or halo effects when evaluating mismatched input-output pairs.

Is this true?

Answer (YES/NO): NO